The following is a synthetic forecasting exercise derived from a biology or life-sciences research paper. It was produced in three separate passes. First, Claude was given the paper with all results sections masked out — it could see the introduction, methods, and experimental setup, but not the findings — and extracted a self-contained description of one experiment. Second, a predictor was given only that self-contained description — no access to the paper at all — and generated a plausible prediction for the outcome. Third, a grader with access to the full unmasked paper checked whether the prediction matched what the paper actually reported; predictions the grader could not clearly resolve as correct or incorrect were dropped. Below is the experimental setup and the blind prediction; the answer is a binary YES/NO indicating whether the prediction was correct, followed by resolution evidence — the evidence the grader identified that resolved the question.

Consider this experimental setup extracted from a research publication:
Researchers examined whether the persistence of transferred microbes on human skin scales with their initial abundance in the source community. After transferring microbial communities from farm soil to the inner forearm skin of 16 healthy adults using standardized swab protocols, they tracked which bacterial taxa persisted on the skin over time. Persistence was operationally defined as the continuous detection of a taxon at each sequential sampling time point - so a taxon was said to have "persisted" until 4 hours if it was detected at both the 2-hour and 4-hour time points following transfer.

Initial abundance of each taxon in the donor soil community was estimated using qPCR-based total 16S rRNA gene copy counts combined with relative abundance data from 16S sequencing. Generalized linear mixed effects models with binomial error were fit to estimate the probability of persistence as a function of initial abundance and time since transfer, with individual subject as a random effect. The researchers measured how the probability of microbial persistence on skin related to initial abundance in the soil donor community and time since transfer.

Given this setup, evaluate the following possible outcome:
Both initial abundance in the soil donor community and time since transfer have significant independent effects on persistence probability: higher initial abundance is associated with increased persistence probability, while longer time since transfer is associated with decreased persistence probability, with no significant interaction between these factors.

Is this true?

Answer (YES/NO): NO